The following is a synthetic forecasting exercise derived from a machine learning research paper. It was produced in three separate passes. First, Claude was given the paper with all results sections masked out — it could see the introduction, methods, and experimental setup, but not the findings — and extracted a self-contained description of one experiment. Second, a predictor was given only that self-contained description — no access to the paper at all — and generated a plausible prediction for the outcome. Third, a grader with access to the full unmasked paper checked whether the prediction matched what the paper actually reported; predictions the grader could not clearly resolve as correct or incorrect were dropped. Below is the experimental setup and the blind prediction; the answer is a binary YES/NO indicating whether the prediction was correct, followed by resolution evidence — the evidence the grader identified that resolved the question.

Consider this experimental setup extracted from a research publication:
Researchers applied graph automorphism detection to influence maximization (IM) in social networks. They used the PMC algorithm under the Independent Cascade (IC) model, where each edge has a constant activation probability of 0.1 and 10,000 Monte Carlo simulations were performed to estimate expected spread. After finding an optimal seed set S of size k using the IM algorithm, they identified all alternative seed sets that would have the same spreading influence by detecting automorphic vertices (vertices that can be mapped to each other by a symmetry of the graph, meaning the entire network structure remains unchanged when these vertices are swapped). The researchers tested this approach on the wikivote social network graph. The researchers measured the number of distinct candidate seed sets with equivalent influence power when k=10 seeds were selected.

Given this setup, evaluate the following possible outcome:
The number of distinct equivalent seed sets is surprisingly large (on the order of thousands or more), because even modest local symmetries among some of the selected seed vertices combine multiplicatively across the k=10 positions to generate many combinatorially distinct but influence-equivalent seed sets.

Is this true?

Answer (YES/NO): YES